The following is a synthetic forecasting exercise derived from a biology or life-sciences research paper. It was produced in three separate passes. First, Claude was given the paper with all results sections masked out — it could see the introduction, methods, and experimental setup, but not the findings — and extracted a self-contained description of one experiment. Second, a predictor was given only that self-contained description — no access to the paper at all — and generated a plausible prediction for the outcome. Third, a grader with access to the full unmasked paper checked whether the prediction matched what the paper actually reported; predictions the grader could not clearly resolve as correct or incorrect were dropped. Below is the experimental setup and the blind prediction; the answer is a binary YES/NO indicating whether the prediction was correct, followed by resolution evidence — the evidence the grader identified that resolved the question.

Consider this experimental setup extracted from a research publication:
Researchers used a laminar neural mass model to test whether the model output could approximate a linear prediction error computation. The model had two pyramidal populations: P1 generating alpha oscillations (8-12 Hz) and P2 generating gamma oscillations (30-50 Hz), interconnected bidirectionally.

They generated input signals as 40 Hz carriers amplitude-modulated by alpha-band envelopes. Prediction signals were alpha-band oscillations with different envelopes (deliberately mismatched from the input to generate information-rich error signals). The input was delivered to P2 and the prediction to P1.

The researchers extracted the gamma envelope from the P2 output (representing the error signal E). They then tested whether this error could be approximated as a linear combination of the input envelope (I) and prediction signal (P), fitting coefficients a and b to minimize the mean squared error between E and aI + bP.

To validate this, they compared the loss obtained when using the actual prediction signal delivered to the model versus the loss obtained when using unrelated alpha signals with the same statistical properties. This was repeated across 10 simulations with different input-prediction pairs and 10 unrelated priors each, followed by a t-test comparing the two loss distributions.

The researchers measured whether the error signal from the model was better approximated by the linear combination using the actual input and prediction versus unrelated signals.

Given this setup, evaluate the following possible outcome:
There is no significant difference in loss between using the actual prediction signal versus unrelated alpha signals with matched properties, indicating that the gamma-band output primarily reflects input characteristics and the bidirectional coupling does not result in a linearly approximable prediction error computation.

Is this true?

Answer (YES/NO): NO